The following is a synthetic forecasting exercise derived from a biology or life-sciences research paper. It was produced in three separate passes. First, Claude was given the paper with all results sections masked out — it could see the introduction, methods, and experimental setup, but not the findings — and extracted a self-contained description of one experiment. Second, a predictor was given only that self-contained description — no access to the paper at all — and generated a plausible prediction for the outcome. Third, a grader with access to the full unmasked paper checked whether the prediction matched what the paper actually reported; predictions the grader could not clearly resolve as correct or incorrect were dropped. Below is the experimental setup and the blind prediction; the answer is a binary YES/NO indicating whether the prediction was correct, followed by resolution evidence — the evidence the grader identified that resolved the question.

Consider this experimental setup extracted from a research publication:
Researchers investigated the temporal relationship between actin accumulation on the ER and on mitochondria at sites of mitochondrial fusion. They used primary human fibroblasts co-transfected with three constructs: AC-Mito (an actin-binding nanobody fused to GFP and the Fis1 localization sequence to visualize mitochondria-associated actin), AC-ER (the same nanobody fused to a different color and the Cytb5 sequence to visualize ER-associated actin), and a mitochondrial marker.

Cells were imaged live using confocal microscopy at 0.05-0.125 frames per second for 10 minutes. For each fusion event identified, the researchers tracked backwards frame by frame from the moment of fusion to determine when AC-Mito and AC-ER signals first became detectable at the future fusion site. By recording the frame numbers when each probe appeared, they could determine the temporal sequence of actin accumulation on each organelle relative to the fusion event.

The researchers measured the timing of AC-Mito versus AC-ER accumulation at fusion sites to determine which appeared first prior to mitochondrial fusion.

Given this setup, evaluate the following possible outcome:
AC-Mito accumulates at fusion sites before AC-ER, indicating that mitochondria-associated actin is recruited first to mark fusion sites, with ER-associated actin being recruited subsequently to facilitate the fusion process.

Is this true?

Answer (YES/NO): YES